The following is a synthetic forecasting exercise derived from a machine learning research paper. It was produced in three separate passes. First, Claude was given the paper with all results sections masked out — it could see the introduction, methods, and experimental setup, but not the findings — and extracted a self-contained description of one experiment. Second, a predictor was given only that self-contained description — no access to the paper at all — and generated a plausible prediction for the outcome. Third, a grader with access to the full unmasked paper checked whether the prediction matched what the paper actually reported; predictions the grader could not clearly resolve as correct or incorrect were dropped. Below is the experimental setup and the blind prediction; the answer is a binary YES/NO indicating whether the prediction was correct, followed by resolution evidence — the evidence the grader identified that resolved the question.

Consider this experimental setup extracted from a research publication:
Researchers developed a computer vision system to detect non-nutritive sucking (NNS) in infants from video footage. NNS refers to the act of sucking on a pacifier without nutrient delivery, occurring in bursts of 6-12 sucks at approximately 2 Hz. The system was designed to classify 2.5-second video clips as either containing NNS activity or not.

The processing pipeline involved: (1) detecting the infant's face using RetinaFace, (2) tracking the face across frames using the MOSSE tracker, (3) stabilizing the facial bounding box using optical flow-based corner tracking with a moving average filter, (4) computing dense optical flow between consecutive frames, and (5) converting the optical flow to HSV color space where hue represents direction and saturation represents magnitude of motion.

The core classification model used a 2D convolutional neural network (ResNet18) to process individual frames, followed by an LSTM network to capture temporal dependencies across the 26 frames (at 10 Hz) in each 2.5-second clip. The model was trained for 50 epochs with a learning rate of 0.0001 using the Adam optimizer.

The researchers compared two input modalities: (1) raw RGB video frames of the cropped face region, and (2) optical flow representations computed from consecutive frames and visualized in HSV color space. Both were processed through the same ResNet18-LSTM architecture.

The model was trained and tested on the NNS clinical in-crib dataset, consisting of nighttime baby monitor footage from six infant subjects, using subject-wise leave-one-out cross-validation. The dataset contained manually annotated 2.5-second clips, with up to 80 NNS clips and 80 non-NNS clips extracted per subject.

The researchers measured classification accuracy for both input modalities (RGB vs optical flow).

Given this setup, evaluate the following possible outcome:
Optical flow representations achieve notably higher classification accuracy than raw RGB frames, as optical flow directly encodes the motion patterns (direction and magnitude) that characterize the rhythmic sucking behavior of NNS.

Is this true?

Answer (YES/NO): YES